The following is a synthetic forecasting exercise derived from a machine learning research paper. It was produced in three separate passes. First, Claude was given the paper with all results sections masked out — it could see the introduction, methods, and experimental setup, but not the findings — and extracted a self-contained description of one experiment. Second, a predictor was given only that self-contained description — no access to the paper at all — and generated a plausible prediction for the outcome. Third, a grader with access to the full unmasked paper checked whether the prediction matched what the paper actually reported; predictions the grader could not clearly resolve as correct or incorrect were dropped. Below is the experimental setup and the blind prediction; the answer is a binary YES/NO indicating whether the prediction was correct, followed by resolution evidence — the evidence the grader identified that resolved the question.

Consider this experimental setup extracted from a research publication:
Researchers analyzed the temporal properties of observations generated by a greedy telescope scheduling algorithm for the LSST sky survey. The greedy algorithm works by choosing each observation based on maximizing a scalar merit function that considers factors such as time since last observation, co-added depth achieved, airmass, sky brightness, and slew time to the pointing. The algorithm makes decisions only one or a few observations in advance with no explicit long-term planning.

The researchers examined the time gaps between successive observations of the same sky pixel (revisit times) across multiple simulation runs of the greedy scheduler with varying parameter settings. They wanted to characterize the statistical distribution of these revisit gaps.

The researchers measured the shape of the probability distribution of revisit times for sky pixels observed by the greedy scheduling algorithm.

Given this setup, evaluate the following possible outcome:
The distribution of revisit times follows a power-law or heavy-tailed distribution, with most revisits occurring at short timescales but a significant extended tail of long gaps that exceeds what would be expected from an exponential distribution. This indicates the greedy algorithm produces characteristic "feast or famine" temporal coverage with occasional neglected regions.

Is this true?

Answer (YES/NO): NO